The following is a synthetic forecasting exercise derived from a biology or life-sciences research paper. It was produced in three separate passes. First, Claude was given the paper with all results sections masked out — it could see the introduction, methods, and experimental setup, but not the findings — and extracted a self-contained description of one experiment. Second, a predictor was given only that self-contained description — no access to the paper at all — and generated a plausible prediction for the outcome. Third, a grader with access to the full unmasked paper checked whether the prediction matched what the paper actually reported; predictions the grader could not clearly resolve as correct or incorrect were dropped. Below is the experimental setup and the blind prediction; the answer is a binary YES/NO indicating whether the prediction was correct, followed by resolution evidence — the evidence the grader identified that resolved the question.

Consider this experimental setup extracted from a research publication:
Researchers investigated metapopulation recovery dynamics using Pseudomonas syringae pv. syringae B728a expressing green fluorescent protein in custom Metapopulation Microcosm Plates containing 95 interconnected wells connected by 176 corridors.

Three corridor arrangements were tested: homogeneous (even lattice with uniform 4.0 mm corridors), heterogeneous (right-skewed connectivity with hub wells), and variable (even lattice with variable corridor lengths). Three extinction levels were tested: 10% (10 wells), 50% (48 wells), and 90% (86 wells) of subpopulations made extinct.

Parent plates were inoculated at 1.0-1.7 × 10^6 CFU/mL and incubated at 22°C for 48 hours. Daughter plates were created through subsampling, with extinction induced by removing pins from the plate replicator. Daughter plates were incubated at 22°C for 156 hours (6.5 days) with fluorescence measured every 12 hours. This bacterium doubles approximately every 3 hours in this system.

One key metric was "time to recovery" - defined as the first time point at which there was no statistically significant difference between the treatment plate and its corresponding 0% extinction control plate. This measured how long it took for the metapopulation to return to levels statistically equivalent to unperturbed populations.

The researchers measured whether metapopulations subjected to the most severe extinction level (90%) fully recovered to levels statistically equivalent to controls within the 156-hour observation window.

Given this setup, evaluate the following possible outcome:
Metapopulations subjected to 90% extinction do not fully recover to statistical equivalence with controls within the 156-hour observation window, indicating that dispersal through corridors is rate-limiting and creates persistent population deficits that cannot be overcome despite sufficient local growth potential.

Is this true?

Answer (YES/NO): YES